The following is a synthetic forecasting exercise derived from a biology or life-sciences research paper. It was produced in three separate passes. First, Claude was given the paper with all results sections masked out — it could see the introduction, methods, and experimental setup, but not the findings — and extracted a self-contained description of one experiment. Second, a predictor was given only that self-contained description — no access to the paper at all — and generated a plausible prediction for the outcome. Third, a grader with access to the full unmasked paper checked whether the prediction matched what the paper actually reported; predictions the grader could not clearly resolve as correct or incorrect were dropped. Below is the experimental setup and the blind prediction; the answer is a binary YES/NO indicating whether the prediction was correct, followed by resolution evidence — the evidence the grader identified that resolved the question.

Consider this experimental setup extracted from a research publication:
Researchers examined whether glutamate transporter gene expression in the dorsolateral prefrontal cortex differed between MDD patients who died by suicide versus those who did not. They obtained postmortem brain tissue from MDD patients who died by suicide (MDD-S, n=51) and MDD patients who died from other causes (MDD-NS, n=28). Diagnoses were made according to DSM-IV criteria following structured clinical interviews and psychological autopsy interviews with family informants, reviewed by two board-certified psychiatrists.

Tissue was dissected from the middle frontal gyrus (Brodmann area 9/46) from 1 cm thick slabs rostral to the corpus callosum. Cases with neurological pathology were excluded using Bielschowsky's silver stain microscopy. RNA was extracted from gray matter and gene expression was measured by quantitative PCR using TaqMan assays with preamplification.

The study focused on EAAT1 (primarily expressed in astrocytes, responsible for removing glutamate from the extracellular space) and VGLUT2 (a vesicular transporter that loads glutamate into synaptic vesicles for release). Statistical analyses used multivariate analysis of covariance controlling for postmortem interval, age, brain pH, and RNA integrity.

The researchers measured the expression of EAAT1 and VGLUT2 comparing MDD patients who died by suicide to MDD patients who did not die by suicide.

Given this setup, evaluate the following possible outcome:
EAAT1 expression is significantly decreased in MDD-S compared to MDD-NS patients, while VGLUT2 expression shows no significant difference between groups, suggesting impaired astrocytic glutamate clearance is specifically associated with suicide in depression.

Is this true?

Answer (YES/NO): NO